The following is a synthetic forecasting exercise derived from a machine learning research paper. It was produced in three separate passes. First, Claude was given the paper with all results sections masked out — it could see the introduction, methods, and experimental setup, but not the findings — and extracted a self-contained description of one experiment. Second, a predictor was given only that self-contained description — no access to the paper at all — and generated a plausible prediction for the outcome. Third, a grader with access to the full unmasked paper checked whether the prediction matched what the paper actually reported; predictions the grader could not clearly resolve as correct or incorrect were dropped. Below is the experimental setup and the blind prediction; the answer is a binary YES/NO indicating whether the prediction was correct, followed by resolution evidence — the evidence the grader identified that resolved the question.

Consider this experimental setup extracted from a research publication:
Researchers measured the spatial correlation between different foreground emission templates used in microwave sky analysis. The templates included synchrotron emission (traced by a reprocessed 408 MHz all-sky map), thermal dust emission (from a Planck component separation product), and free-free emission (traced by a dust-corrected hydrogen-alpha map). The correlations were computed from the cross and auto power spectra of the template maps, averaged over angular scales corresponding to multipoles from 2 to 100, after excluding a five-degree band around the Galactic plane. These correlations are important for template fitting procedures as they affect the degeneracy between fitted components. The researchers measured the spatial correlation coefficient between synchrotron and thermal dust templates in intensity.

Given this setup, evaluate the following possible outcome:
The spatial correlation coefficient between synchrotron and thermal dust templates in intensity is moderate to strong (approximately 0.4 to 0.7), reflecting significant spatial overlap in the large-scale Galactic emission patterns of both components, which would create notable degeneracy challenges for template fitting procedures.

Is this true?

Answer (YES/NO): NO